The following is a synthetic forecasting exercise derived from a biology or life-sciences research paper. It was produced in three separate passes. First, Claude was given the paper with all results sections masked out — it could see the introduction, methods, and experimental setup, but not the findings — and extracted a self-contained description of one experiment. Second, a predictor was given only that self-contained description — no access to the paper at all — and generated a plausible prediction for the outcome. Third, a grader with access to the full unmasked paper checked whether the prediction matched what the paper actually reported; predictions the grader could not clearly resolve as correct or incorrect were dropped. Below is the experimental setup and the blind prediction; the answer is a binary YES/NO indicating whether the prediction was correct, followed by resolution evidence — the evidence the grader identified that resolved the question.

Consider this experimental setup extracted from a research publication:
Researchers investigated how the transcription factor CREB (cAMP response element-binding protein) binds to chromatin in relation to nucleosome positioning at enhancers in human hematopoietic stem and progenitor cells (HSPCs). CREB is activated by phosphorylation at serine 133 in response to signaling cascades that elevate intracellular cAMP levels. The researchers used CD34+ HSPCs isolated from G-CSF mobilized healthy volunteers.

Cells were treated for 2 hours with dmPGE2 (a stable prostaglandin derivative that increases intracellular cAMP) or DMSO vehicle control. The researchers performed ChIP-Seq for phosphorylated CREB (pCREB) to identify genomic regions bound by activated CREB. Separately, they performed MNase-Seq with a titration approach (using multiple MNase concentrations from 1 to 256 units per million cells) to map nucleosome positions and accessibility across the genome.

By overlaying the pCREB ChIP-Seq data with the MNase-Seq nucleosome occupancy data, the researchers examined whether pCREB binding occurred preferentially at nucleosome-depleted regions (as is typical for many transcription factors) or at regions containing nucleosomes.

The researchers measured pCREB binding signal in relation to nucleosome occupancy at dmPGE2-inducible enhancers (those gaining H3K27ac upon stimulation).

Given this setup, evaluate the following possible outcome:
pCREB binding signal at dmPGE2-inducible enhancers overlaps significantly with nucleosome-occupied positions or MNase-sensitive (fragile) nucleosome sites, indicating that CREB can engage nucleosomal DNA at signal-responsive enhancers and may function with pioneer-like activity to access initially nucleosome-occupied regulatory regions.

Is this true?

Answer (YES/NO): YES